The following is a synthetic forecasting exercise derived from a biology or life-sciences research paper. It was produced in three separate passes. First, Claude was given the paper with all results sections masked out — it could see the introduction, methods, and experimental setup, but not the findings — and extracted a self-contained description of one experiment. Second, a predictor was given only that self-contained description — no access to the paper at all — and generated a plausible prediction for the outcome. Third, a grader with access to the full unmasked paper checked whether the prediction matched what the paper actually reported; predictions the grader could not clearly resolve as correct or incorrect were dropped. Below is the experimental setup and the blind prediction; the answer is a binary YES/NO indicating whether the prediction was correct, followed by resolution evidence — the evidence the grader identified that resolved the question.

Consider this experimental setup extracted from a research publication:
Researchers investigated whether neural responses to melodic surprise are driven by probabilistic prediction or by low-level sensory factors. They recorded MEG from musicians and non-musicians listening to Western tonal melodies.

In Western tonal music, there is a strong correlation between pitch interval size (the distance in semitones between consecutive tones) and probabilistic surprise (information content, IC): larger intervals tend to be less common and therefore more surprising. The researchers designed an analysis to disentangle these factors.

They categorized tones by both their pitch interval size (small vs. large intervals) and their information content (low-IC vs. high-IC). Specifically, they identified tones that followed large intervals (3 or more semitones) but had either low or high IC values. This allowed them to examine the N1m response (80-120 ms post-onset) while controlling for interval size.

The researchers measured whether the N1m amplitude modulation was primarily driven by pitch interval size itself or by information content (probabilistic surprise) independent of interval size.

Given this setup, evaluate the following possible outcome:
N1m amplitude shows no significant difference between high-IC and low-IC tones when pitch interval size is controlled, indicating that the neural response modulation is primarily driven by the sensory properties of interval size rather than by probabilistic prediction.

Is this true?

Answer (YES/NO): YES